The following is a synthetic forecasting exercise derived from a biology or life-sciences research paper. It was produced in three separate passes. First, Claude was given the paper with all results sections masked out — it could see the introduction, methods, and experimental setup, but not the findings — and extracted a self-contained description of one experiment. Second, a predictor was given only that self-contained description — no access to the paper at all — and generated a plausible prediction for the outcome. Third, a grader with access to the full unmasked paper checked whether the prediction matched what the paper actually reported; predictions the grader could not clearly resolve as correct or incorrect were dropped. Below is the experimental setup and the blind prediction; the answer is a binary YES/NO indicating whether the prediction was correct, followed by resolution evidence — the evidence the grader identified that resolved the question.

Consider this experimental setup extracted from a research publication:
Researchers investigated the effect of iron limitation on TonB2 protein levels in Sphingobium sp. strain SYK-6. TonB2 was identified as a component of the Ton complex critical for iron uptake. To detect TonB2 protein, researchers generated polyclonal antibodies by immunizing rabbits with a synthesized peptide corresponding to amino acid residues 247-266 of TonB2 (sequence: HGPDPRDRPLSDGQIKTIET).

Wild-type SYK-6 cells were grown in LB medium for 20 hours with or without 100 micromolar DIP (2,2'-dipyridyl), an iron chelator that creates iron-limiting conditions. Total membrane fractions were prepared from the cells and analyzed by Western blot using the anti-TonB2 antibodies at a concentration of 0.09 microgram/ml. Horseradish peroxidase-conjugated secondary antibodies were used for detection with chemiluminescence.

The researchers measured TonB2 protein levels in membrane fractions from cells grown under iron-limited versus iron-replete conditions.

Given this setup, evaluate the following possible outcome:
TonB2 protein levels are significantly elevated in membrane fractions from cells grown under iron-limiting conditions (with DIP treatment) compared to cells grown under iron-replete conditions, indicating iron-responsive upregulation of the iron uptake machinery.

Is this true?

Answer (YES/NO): NO